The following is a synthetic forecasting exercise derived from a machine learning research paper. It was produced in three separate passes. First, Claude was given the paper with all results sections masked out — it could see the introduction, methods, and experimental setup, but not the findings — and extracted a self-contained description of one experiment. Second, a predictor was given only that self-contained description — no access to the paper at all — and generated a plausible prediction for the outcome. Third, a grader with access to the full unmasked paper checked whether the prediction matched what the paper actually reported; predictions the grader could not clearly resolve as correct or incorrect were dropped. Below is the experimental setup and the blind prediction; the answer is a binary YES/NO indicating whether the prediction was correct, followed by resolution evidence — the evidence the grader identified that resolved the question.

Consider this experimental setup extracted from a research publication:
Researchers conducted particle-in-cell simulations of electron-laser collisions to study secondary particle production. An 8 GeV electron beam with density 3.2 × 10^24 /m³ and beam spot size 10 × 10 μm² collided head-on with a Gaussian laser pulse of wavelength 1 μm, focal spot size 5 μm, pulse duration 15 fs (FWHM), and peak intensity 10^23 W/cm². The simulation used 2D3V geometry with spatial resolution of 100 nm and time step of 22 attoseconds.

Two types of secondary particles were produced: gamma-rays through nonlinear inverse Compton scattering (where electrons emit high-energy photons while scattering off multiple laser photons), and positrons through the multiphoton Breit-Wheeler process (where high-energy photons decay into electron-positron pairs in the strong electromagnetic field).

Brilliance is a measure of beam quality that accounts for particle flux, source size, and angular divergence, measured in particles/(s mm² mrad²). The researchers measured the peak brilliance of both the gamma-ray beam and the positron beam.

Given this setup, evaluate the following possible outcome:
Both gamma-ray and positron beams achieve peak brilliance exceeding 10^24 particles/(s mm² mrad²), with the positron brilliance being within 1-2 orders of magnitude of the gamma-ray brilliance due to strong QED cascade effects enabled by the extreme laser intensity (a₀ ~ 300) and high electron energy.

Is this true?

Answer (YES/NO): NO